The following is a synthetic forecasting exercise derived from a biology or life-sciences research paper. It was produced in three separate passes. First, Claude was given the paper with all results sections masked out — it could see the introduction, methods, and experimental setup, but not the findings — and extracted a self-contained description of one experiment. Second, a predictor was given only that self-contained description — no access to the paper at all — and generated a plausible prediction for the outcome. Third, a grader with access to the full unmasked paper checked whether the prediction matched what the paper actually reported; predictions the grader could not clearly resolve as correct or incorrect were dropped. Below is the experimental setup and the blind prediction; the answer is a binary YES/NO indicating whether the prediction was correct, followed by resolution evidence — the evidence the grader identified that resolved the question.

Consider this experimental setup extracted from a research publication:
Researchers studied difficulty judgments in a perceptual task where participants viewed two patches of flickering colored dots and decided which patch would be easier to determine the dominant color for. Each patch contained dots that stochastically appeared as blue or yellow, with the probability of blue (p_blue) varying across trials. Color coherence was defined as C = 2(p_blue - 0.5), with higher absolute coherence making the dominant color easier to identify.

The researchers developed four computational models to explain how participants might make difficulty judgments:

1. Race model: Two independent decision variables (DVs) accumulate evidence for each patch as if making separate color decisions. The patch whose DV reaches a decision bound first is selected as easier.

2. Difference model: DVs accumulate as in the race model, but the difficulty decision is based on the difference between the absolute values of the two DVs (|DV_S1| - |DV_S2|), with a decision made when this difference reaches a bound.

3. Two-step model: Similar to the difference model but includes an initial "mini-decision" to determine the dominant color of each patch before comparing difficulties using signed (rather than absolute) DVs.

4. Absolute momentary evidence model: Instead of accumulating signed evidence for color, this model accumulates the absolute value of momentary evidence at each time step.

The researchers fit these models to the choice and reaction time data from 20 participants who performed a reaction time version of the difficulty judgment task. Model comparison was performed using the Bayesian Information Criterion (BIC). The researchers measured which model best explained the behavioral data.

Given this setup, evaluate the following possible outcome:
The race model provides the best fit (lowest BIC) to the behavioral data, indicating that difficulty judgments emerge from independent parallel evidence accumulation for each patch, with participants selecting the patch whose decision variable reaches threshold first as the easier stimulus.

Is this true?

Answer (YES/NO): NO